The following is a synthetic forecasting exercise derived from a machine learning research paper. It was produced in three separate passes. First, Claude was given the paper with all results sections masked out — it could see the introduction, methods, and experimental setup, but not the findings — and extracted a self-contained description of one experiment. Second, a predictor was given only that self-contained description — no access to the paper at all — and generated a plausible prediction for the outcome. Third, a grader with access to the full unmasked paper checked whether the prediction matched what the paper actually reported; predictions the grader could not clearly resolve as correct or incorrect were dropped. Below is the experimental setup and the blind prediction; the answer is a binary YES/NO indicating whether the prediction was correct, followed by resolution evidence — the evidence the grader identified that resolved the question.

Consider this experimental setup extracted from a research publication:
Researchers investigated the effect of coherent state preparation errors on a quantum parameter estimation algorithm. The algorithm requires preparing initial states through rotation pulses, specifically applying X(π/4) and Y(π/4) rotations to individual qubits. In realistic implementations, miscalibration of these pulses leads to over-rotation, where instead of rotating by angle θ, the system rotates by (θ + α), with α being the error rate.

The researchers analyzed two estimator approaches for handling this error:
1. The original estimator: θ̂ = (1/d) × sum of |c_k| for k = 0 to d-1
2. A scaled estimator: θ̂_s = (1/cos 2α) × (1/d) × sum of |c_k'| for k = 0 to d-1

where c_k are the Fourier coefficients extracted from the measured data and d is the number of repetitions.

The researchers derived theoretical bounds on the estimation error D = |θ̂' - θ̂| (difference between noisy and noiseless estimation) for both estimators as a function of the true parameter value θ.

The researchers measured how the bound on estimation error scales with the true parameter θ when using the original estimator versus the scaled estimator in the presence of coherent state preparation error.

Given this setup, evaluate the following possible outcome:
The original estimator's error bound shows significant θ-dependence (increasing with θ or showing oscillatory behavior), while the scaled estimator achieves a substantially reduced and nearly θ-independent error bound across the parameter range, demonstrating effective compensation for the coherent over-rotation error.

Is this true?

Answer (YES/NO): NO